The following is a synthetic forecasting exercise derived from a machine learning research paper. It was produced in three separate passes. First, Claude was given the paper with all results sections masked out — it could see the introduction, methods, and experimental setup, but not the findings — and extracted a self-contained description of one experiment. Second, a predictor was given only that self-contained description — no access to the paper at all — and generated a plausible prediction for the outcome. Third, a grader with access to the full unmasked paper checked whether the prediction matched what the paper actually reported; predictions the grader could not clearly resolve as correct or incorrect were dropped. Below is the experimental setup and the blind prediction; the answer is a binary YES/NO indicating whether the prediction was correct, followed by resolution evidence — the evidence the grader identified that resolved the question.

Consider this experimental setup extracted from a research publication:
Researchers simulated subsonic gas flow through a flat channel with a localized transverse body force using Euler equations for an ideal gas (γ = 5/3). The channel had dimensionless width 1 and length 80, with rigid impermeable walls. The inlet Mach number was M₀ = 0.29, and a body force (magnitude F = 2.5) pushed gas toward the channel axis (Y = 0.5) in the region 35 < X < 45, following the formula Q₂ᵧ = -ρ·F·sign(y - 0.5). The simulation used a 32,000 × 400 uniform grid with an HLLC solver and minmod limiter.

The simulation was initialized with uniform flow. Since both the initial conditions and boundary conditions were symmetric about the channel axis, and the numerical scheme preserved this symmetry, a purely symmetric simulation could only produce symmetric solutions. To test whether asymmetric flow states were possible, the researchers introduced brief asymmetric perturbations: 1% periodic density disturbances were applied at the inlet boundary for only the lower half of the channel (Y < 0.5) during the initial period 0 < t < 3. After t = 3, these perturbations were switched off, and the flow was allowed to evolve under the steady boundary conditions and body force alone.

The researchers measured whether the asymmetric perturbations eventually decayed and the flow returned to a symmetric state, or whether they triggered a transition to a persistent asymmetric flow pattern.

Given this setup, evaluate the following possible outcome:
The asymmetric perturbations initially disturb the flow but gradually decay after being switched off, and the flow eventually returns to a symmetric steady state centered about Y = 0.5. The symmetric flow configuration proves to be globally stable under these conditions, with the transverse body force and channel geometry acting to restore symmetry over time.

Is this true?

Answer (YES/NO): NO